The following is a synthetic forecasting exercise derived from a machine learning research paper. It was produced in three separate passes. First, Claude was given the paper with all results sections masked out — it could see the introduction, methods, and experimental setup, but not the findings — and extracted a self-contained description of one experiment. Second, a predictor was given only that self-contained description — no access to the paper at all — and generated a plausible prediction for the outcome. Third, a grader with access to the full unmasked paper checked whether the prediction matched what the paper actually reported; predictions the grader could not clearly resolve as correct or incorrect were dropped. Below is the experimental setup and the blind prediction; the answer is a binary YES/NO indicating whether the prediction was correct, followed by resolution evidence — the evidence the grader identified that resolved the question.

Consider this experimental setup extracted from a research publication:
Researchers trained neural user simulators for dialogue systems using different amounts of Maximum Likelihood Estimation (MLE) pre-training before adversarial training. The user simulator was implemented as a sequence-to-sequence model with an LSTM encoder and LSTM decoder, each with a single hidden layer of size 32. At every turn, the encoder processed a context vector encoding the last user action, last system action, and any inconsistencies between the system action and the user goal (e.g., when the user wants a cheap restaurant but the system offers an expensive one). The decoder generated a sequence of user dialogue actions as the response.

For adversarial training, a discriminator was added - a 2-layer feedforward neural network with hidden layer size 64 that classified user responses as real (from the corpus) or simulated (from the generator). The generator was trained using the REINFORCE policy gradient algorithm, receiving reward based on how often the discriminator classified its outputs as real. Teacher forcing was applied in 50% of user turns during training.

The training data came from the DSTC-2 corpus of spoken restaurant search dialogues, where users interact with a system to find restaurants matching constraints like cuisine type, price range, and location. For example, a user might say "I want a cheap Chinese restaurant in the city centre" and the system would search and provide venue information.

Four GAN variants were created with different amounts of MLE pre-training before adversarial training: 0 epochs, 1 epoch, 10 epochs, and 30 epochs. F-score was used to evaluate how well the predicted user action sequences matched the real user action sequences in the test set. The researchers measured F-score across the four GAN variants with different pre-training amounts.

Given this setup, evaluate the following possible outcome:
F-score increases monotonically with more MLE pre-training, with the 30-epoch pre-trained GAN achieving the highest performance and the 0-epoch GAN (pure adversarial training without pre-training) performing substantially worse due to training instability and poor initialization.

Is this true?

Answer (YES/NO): NO